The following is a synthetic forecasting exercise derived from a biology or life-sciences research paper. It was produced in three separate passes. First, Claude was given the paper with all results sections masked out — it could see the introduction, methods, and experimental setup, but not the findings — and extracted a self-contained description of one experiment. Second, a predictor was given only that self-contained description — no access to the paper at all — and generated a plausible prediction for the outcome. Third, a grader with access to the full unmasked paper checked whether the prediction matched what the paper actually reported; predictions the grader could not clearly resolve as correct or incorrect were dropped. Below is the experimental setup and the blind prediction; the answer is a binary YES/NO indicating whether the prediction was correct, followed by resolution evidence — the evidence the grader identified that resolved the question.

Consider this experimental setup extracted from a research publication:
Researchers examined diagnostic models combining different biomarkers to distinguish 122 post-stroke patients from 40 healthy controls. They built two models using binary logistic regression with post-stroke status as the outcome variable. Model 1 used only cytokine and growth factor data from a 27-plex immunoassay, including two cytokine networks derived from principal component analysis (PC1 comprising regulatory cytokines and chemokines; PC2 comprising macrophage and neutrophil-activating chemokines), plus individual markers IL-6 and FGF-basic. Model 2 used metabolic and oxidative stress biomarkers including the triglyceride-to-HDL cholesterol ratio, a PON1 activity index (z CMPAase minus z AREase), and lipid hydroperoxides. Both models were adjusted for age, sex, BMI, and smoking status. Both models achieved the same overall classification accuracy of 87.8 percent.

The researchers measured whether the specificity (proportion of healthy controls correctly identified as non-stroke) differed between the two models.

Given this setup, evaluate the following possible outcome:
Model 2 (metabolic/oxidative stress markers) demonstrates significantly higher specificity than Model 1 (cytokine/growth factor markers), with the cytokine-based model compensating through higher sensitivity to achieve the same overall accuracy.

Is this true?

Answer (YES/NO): NO